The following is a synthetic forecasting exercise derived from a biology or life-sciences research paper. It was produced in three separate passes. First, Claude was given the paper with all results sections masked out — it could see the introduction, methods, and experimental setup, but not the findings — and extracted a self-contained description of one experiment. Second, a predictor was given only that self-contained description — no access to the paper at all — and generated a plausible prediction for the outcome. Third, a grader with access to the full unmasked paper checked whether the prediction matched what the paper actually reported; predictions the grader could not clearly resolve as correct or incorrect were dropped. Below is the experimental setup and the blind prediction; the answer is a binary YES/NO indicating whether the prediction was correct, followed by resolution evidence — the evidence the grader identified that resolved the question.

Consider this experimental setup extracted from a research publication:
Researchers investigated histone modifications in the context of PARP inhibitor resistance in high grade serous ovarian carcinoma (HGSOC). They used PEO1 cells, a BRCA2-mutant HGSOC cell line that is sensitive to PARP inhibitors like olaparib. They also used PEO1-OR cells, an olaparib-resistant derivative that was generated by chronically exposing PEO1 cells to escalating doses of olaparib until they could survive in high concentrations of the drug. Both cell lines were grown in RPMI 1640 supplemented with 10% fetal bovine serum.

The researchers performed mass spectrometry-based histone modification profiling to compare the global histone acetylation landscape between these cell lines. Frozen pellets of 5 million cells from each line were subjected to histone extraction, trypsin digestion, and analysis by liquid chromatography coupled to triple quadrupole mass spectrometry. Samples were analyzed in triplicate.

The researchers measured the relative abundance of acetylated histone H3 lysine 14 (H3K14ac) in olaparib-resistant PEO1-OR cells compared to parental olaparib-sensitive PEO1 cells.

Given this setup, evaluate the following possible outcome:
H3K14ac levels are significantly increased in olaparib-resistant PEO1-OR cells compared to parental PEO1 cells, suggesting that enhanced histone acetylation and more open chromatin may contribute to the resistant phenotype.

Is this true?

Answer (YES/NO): YES